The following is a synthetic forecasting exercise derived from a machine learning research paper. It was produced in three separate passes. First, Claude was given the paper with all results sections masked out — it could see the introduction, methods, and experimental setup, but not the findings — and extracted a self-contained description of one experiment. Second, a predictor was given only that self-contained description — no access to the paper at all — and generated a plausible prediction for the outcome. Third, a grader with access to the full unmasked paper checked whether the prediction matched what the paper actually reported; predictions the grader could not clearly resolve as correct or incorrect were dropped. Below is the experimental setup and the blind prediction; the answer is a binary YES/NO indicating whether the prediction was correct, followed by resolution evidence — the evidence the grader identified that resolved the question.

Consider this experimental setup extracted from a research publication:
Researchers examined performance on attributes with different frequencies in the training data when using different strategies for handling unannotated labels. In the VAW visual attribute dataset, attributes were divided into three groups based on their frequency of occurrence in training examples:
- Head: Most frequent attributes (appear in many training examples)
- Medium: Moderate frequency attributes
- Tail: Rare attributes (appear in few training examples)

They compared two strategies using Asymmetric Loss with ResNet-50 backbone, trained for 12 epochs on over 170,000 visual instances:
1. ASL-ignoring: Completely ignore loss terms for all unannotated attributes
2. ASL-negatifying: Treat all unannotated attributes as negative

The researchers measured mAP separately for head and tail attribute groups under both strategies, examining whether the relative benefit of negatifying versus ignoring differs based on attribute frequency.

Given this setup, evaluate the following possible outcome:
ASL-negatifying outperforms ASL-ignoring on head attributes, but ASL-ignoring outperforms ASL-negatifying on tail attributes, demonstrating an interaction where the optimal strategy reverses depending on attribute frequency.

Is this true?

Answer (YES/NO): YES